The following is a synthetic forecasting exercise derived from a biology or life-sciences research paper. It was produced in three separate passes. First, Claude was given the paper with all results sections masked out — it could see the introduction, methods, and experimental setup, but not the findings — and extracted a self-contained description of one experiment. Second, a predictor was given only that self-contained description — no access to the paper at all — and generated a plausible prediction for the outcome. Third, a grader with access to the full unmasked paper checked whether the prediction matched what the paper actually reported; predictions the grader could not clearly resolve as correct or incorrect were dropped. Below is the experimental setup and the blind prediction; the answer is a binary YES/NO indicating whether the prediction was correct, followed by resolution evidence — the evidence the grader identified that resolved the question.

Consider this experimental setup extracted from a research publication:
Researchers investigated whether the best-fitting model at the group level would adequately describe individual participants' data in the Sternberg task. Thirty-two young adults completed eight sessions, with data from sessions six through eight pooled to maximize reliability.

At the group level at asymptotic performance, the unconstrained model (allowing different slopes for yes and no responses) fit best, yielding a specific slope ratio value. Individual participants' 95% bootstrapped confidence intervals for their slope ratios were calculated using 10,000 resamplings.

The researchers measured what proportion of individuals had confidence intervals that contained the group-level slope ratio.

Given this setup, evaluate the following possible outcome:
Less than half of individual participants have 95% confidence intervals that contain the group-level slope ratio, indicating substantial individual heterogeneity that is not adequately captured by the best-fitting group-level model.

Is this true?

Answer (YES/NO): NO